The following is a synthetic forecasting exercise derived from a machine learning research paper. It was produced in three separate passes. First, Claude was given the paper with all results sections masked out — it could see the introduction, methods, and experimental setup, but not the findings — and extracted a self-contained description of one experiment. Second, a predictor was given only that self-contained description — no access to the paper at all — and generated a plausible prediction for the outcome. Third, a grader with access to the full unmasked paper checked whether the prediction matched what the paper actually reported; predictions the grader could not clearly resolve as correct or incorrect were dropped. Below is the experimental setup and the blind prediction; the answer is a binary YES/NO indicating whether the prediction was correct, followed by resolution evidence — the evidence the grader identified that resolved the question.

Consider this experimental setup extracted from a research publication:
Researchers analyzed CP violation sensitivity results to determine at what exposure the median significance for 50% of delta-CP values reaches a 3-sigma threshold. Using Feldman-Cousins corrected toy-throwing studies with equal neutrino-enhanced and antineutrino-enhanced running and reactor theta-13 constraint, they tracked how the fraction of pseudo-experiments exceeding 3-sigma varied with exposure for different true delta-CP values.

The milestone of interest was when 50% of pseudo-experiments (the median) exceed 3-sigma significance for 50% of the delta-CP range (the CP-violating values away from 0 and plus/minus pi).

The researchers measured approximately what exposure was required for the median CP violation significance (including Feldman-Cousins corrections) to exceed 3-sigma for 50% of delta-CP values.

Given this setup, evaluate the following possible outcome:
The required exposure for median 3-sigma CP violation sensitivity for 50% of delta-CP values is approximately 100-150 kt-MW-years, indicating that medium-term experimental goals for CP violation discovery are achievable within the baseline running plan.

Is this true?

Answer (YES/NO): NO